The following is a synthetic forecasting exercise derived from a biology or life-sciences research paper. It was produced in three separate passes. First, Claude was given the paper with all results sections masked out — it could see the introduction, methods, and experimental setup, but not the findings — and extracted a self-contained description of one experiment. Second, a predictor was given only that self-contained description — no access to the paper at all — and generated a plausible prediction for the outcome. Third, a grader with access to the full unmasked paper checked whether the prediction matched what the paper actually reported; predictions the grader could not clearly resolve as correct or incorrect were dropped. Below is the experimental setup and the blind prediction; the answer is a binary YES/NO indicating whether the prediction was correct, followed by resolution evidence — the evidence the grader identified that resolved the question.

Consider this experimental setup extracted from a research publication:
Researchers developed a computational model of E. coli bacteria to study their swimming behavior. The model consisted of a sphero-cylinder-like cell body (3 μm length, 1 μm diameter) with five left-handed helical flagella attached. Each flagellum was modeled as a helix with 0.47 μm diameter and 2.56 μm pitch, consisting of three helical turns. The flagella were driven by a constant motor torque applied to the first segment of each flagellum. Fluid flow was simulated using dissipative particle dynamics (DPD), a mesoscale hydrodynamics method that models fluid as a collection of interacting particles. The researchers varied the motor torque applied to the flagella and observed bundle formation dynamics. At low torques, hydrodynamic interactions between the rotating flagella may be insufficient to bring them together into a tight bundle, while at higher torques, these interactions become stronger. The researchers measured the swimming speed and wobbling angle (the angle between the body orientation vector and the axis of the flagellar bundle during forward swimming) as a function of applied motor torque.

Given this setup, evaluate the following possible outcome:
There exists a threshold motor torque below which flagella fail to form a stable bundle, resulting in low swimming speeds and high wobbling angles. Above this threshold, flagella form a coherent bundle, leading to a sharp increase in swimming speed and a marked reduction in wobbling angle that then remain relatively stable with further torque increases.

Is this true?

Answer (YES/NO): NO